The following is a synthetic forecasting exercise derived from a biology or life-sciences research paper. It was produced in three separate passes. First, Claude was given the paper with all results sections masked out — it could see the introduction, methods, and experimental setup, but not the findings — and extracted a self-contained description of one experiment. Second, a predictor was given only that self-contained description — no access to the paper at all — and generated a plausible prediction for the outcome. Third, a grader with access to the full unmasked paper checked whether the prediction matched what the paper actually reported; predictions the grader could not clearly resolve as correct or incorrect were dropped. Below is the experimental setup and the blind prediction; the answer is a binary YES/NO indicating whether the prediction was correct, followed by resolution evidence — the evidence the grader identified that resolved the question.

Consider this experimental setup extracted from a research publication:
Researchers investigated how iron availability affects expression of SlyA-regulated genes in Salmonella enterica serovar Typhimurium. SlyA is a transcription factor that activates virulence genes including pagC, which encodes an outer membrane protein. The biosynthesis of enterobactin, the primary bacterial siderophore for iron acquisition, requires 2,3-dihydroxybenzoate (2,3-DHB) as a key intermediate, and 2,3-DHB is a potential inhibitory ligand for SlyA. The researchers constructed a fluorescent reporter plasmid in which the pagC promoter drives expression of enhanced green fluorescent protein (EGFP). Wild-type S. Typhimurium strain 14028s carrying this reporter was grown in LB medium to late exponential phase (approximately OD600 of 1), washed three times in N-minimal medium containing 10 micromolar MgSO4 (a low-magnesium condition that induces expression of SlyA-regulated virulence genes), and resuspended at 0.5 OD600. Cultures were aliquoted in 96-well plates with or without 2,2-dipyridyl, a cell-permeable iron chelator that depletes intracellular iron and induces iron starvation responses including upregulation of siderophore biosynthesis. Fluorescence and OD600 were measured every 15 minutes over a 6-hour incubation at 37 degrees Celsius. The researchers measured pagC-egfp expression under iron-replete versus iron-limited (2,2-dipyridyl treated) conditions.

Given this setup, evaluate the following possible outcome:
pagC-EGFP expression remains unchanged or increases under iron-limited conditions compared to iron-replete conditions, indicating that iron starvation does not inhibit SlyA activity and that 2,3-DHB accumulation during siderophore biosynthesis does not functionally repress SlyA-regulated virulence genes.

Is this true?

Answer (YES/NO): NO